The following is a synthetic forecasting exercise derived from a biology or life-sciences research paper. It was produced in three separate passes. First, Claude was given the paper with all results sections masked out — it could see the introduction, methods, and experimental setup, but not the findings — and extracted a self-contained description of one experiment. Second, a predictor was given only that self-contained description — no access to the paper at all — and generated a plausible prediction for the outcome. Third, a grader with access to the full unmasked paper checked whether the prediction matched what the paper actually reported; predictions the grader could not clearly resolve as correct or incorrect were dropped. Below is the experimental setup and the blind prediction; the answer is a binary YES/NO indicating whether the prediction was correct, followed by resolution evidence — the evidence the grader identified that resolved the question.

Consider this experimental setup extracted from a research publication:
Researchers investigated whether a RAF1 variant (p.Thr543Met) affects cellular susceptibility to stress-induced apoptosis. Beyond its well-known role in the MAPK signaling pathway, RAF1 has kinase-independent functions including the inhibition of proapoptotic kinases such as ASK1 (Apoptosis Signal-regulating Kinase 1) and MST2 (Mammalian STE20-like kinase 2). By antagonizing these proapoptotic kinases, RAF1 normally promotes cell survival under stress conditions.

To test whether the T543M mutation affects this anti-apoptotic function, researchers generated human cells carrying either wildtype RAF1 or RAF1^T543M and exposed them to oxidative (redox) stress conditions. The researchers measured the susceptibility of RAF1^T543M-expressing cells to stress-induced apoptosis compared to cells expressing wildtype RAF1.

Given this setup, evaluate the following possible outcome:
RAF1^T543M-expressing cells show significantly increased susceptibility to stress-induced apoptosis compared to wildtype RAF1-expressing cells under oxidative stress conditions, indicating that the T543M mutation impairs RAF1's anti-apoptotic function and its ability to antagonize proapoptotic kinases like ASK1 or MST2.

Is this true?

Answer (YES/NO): YES